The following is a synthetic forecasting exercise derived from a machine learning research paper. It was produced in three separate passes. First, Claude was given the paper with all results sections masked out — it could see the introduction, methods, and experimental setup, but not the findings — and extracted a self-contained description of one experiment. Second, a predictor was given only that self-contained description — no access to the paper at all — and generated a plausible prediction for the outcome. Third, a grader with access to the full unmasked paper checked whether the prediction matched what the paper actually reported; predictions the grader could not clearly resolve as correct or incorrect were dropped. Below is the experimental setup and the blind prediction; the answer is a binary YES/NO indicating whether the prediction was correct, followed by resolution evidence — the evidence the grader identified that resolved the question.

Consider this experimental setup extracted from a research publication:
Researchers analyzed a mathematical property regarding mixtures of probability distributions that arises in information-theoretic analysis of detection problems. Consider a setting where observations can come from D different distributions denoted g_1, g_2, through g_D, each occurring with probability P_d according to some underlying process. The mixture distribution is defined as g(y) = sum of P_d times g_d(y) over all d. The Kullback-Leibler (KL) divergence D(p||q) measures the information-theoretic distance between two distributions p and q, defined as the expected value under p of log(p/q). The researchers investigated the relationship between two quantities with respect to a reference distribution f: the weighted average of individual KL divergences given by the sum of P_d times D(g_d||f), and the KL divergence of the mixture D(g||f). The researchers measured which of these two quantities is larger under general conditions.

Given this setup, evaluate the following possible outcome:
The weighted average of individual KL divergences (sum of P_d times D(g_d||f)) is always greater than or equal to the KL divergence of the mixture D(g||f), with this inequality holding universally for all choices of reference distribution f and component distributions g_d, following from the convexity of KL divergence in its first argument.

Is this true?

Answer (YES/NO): YES